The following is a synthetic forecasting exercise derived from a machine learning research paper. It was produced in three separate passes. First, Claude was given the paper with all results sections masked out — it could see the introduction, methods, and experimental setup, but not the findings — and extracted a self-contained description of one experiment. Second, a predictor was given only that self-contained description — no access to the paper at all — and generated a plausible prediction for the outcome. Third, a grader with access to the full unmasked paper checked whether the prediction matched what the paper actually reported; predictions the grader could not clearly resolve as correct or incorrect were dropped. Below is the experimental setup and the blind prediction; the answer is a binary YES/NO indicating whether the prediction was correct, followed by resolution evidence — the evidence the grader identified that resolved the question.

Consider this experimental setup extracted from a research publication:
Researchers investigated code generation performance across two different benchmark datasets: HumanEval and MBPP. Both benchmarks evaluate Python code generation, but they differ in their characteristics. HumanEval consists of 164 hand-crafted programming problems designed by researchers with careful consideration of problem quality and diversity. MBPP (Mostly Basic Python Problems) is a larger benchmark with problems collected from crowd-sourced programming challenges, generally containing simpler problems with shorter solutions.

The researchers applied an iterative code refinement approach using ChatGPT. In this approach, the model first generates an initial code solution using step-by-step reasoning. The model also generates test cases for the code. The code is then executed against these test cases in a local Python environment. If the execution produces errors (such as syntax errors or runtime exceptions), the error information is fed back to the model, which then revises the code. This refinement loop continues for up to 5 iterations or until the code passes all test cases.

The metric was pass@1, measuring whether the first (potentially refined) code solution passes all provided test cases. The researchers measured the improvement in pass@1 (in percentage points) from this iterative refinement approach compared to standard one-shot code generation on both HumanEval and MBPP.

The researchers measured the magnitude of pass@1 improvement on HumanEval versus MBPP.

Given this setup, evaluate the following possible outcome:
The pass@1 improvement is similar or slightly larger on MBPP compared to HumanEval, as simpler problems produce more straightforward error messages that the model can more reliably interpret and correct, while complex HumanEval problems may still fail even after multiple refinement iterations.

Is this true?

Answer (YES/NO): NO